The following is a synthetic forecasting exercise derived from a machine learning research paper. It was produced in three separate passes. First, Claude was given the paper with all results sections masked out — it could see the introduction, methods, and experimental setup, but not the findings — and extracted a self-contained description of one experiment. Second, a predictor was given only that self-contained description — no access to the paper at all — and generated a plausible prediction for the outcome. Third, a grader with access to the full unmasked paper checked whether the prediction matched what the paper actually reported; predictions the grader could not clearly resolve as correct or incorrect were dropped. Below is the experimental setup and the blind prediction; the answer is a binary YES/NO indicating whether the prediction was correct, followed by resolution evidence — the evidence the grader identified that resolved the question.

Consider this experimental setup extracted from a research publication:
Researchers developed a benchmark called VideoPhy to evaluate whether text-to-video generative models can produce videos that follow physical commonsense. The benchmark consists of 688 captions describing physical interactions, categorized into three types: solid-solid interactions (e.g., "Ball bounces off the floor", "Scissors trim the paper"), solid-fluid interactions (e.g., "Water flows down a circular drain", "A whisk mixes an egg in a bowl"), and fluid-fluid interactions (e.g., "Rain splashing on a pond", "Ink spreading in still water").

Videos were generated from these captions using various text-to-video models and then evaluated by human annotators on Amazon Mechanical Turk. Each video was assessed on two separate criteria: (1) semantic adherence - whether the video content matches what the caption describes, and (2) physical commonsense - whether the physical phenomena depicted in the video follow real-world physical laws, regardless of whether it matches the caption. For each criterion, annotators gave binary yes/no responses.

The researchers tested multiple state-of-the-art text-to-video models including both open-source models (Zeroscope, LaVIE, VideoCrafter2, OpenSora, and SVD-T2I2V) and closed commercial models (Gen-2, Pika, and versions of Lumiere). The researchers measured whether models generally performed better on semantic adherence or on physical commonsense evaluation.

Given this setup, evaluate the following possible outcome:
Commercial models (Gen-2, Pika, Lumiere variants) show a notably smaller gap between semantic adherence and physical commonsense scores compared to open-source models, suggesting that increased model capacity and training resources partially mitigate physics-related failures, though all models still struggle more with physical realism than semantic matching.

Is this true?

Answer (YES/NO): NO